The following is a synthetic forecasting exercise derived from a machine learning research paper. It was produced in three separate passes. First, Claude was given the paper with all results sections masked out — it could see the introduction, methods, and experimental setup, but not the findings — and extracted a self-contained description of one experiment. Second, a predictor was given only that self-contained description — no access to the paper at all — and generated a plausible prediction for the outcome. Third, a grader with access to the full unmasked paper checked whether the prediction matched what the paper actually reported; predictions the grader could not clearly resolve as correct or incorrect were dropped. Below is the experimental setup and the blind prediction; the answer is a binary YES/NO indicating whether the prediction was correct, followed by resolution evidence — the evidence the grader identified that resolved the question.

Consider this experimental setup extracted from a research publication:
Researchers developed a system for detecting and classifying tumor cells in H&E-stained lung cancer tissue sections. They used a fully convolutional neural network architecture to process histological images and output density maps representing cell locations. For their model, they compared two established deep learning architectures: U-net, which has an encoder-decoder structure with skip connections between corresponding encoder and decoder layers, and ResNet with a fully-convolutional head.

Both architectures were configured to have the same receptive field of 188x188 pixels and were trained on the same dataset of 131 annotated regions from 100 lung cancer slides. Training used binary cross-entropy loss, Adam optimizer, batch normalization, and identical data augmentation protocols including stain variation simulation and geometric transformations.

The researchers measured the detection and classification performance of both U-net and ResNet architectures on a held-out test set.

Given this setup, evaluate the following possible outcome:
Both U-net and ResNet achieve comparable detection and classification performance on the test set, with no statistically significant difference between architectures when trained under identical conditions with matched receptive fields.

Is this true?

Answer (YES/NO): NO